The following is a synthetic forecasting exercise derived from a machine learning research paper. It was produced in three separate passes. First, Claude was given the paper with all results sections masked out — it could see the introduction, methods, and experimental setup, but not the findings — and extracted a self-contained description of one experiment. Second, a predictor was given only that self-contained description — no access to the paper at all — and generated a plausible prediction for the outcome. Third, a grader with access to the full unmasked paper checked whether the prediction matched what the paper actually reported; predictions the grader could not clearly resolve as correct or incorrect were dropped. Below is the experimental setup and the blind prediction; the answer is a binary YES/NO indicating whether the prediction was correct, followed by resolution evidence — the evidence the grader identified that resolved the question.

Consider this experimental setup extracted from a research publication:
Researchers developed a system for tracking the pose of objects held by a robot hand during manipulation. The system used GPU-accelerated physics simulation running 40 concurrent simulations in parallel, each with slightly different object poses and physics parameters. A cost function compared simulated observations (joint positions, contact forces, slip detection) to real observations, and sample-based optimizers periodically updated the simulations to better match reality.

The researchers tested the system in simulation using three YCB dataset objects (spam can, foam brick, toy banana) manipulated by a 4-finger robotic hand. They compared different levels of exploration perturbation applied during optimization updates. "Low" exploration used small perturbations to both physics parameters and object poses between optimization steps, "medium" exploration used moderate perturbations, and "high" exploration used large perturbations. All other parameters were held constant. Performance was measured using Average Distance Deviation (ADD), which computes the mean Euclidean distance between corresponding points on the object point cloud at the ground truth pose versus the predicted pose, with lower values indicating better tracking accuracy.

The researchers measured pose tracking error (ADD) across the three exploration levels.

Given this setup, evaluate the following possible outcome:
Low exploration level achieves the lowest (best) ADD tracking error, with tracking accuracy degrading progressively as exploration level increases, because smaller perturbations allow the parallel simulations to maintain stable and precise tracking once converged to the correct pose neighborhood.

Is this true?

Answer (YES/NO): NO